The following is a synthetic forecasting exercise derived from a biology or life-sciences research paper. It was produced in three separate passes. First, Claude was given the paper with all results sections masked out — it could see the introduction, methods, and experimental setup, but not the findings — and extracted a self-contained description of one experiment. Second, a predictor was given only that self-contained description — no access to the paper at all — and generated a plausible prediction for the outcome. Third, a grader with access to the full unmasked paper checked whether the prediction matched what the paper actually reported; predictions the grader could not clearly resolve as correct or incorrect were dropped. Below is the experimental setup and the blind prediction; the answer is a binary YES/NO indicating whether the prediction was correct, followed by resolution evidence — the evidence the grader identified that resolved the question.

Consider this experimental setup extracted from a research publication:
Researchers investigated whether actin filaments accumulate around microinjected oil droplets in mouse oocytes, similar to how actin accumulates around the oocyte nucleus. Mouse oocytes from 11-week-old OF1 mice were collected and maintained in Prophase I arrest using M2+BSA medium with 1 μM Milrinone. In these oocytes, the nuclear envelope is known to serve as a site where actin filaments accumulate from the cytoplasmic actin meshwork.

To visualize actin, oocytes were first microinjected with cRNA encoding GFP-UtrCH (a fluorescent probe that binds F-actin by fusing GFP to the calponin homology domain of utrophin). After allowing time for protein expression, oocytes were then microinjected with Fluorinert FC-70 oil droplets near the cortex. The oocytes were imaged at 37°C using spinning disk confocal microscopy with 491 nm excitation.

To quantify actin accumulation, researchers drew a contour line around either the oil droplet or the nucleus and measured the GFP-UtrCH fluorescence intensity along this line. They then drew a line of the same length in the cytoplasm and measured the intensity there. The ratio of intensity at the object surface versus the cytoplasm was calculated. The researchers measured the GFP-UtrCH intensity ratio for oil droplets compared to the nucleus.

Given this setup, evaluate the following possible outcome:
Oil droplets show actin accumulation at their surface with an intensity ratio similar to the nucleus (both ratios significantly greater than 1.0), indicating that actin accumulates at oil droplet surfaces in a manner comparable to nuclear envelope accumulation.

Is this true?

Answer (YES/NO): YES